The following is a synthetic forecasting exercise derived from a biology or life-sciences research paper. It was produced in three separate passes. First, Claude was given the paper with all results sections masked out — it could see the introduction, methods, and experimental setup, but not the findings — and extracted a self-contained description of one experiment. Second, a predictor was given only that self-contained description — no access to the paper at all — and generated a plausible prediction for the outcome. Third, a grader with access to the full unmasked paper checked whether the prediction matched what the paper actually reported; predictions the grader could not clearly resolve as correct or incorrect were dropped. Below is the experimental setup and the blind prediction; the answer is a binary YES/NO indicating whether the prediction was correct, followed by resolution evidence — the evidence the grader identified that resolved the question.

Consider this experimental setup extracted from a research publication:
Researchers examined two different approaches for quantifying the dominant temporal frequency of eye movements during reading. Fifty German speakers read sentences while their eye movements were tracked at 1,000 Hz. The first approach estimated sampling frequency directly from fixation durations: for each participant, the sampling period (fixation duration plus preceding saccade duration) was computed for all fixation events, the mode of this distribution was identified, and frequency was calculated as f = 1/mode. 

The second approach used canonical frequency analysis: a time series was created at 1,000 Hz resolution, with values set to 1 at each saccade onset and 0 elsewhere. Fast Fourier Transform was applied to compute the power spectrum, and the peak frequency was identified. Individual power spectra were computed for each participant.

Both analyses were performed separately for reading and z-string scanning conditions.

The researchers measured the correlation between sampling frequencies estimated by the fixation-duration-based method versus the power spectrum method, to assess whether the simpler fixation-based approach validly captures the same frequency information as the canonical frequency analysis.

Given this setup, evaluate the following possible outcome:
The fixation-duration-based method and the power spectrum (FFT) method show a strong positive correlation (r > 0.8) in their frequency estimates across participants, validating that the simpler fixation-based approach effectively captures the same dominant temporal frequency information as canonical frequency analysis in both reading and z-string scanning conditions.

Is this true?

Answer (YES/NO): NO